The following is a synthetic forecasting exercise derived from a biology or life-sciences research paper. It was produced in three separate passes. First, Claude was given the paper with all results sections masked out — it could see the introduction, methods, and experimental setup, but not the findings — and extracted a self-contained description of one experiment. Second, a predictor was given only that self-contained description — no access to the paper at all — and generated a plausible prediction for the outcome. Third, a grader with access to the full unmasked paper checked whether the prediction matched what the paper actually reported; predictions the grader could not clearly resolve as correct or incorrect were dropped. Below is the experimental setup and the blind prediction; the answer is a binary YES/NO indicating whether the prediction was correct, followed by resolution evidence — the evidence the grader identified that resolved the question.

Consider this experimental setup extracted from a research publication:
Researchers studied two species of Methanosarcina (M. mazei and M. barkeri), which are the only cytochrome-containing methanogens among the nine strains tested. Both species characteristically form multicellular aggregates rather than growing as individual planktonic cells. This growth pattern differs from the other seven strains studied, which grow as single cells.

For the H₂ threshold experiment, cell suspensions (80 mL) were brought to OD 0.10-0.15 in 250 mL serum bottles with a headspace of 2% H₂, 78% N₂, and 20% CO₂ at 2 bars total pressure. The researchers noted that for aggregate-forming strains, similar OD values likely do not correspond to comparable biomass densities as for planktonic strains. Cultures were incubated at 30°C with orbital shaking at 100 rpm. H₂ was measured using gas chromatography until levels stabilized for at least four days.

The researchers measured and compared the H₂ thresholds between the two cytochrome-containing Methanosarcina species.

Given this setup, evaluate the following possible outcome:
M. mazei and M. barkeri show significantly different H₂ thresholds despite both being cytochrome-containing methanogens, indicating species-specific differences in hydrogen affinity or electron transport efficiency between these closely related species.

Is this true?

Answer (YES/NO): YES